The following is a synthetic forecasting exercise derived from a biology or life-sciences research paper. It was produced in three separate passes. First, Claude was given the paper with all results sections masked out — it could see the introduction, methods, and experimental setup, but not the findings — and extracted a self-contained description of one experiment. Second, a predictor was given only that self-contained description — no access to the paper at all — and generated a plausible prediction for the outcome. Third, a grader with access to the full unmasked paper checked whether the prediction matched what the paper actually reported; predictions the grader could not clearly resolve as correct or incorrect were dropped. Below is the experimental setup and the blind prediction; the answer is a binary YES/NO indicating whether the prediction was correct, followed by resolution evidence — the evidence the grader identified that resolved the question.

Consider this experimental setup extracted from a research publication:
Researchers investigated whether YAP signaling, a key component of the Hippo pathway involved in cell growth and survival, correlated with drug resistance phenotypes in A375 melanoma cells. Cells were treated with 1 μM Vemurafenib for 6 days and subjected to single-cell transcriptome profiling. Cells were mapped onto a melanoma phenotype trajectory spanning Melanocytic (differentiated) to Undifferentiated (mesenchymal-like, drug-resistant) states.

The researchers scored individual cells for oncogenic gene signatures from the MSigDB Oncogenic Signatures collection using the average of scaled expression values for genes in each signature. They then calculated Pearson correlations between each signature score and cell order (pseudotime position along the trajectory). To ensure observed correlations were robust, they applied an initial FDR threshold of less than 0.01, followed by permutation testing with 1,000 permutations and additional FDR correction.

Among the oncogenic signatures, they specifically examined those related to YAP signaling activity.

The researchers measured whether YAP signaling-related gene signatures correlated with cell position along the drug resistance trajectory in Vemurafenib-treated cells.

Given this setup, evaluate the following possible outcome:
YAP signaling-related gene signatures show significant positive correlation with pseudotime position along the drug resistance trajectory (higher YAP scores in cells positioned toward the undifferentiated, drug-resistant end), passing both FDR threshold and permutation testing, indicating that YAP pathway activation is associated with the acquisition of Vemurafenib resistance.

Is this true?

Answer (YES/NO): YES